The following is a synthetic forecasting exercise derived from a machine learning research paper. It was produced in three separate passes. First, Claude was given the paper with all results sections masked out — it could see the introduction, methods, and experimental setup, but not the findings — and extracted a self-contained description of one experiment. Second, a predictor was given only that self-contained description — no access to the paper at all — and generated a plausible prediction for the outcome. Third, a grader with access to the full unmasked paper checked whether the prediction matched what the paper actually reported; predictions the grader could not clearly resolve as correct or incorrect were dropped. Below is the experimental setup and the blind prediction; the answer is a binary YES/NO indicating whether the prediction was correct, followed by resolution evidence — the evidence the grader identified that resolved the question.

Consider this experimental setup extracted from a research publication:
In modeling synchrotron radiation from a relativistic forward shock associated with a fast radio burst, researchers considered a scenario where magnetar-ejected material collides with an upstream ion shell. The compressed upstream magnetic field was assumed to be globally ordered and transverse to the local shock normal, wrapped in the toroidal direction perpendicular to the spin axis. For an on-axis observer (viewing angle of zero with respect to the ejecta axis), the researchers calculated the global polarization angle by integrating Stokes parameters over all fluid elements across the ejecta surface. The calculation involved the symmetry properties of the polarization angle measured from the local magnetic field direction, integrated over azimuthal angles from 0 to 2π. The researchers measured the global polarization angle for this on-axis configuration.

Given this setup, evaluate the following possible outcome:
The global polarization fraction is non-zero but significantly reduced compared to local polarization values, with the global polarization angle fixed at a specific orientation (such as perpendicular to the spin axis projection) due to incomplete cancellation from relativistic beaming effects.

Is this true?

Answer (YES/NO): NO